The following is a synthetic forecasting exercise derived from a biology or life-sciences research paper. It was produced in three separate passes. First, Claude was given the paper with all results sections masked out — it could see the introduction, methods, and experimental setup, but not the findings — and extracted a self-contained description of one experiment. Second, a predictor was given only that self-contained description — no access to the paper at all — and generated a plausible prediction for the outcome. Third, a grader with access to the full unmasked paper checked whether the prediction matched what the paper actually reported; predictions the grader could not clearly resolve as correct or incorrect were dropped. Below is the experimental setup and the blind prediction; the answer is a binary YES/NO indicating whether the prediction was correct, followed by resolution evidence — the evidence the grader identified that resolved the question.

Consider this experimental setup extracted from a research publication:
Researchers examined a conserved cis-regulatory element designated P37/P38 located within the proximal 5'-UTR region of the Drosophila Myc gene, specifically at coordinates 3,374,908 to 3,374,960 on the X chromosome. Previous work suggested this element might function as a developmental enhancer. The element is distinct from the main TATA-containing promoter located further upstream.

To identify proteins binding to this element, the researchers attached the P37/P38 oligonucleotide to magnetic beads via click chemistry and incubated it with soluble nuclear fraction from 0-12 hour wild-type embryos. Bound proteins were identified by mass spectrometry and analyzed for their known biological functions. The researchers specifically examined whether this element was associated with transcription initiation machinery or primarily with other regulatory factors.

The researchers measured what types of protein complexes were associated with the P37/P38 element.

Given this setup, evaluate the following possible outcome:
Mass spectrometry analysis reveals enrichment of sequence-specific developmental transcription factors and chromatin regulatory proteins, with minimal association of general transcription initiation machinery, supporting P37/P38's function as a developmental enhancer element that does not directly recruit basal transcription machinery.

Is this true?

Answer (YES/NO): NO